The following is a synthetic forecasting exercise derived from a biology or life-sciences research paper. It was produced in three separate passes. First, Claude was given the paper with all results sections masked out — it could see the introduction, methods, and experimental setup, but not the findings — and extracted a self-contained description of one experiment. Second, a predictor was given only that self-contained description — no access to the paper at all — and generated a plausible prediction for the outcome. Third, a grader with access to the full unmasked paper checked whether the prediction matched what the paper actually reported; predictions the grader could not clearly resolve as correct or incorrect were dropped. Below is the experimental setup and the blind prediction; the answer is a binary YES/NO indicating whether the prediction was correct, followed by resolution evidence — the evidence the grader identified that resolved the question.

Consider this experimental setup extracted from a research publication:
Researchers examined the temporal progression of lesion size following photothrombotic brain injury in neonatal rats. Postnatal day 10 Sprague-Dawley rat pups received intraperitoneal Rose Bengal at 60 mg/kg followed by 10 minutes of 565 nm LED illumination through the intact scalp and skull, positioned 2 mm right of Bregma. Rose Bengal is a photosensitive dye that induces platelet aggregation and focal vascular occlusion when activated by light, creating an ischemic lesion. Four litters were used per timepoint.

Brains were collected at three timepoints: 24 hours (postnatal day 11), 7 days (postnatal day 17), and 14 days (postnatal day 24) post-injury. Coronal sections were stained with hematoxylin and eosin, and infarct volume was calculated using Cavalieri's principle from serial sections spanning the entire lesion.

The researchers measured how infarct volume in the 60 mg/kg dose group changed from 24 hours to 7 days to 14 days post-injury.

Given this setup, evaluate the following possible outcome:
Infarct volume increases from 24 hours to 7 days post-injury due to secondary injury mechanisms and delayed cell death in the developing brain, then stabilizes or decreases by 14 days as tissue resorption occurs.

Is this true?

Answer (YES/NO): NO